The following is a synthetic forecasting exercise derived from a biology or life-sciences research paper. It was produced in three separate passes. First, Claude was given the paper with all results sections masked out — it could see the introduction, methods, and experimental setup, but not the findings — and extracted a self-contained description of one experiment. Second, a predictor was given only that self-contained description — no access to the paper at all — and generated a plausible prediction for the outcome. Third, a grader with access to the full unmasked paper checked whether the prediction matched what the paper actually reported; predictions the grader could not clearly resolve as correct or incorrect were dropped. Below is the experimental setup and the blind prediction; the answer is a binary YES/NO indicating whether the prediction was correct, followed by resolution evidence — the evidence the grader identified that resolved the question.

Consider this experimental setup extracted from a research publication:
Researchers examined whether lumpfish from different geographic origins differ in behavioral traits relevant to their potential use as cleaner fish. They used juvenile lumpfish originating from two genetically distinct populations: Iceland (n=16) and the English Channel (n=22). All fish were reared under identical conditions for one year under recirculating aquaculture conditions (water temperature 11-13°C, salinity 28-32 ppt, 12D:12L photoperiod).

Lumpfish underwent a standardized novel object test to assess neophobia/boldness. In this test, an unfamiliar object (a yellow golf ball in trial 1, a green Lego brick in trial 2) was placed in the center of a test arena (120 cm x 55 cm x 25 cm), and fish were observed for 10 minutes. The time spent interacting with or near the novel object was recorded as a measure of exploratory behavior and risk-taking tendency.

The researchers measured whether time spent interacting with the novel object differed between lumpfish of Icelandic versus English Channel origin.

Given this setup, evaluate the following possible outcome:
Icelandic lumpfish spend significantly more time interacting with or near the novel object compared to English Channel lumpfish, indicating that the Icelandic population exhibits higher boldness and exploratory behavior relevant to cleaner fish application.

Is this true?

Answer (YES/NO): YES